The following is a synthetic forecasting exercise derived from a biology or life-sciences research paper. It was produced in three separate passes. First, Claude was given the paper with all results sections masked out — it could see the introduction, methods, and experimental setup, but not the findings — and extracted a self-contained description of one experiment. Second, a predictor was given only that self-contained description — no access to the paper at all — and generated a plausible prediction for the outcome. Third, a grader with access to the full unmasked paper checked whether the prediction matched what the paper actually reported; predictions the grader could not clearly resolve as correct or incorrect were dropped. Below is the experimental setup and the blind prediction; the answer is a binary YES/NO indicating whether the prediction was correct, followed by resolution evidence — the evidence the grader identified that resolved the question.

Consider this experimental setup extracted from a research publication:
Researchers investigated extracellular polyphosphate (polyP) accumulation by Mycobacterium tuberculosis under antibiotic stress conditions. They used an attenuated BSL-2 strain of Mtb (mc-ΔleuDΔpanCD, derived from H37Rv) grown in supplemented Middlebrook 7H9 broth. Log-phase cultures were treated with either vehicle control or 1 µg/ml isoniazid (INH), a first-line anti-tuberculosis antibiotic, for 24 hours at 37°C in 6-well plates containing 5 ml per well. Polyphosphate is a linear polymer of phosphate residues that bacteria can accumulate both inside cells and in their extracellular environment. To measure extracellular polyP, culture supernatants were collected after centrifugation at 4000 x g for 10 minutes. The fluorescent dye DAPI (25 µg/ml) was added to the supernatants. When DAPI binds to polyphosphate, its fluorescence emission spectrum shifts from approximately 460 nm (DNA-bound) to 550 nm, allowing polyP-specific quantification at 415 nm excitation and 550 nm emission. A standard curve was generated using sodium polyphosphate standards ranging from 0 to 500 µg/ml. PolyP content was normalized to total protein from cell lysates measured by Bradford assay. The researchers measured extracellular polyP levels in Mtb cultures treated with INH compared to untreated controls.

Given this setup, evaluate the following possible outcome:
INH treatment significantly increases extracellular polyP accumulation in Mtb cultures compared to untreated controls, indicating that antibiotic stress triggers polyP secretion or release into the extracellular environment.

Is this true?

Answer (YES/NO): YES